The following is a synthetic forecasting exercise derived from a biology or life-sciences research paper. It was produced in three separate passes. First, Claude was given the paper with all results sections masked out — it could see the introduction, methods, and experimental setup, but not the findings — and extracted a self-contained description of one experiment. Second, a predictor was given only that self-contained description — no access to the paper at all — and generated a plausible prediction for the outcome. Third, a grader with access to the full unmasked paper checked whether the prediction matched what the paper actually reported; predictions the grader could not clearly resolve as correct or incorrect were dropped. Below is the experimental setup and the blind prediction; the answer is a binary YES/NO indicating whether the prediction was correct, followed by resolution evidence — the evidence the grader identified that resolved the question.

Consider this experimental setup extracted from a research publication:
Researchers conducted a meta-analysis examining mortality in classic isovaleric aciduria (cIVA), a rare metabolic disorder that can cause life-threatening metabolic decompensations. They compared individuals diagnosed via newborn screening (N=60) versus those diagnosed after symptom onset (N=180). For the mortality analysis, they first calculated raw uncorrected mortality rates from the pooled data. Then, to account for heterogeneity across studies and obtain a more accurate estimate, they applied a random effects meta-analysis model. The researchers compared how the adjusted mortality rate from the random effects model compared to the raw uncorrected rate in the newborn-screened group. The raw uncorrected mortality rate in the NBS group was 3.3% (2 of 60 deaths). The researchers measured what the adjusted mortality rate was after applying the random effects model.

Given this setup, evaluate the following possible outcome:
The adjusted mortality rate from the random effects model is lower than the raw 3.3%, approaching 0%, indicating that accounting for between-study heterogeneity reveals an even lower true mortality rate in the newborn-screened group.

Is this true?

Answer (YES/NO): YES